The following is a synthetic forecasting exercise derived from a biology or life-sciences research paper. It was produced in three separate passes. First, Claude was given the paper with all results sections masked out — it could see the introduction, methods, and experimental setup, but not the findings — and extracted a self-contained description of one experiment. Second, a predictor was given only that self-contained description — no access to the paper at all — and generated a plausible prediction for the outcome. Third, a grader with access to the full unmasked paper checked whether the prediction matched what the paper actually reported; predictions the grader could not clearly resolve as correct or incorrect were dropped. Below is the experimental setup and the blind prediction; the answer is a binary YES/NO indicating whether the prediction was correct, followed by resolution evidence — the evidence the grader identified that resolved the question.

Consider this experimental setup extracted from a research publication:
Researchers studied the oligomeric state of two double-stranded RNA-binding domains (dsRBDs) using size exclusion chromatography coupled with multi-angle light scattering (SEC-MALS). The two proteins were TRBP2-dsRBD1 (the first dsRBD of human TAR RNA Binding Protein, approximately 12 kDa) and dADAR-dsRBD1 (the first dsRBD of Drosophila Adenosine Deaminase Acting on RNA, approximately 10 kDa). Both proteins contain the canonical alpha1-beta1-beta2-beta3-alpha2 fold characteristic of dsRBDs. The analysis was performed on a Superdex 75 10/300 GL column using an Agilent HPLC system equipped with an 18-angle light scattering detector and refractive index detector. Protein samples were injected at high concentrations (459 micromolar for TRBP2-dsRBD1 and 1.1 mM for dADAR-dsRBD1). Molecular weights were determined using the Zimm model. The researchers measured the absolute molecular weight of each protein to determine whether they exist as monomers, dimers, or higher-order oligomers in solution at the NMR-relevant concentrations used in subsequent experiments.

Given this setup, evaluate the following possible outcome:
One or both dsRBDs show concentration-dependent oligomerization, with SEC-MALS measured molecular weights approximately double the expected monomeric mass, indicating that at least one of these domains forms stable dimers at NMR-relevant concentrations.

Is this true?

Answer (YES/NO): NO